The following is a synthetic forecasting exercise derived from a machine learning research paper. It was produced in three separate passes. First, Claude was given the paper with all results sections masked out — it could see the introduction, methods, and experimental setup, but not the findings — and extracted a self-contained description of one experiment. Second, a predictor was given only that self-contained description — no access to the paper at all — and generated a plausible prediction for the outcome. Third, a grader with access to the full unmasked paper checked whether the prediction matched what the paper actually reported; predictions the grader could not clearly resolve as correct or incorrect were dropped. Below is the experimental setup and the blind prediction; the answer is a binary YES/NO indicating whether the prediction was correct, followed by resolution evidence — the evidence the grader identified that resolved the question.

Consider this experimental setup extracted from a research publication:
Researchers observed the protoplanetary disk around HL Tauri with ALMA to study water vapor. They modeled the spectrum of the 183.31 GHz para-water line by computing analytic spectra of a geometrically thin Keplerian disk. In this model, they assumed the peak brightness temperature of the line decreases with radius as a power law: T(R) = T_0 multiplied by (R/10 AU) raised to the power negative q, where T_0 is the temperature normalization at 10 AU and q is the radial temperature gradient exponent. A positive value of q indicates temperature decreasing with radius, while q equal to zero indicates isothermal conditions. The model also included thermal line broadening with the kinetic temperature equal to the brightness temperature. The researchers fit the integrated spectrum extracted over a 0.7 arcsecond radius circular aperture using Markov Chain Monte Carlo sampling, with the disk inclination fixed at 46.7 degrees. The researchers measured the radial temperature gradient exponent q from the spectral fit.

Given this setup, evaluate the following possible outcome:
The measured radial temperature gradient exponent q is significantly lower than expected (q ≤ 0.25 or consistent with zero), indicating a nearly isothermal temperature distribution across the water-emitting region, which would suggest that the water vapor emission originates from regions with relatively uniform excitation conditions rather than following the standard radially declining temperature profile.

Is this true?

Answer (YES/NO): NO